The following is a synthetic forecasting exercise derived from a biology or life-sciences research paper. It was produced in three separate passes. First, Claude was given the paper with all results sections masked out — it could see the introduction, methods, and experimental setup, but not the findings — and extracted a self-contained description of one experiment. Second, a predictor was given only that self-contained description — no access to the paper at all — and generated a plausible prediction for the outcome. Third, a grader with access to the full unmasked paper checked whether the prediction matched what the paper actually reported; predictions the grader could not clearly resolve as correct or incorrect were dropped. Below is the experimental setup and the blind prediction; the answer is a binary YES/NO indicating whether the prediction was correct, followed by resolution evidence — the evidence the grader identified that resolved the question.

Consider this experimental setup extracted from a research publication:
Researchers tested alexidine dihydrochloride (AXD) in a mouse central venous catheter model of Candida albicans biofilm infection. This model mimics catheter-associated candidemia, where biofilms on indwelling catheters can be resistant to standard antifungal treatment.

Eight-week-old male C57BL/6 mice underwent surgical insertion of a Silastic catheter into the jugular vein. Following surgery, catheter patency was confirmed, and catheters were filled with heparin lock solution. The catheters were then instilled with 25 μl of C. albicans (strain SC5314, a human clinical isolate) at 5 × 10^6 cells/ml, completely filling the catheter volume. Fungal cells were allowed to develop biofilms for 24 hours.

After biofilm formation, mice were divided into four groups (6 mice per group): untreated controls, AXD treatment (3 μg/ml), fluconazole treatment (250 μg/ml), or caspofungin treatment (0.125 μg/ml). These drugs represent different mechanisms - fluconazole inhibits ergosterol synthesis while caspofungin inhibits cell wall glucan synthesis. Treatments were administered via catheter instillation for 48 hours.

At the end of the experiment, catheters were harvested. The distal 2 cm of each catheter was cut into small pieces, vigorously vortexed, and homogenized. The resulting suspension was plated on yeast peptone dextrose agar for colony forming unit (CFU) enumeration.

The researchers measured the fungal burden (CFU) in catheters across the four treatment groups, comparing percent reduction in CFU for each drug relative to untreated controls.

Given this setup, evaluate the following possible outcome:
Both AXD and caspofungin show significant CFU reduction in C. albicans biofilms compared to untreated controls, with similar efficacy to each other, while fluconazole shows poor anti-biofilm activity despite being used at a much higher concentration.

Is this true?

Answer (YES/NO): NO